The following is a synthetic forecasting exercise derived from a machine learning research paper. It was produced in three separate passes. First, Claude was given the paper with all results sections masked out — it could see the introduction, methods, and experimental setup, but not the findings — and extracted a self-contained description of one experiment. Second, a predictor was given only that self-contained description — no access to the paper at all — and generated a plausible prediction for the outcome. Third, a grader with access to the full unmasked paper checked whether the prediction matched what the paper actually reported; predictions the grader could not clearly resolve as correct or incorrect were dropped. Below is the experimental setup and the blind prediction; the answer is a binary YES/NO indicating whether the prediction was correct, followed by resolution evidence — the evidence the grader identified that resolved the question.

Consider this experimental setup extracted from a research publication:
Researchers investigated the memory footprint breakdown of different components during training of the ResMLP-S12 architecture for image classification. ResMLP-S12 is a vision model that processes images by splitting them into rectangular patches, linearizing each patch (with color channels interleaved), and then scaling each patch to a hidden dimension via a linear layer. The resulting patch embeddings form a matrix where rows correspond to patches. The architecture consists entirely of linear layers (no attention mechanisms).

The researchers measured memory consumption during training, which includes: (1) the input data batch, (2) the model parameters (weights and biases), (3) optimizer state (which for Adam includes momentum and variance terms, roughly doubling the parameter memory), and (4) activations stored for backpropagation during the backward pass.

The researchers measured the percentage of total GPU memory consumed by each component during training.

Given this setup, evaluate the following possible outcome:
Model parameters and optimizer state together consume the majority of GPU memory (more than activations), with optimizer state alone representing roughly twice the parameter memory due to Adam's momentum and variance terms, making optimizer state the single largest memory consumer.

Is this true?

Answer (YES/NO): NO